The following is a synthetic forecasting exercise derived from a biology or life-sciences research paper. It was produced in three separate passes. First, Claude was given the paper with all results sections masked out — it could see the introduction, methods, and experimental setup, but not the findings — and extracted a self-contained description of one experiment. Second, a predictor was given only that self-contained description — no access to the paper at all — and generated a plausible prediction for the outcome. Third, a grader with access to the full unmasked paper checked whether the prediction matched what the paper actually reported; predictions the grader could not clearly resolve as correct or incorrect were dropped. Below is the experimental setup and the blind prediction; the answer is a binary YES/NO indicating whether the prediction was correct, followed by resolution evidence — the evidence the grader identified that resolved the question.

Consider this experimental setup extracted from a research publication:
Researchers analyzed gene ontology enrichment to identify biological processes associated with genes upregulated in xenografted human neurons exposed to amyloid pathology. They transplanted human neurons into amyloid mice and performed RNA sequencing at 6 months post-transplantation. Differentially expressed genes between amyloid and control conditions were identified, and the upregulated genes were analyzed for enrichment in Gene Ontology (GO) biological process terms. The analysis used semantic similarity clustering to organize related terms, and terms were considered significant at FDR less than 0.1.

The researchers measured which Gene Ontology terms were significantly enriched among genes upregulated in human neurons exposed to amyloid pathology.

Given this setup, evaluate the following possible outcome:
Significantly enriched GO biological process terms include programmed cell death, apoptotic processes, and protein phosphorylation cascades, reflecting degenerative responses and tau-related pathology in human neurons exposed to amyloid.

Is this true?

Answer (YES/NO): NO